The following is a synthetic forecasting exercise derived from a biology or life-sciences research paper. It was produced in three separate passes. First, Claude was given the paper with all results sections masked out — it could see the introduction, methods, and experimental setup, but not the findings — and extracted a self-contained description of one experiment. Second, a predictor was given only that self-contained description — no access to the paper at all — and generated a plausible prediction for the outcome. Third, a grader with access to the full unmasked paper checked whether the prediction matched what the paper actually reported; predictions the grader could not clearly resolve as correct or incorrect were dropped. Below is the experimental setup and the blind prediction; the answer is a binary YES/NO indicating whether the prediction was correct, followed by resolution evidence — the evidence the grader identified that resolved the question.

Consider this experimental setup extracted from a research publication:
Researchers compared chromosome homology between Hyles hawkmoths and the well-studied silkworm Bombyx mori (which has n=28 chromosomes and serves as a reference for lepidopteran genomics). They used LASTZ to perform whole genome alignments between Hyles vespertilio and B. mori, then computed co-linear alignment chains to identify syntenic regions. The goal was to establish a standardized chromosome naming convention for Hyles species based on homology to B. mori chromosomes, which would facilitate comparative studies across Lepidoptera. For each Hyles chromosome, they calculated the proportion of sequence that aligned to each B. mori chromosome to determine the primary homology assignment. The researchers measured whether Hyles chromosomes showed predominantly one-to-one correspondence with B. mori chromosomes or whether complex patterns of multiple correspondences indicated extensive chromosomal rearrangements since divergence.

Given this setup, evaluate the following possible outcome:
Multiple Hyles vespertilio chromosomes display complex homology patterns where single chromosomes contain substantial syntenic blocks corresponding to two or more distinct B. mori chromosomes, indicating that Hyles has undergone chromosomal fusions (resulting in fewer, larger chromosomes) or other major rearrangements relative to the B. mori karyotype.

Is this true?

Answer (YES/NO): NO